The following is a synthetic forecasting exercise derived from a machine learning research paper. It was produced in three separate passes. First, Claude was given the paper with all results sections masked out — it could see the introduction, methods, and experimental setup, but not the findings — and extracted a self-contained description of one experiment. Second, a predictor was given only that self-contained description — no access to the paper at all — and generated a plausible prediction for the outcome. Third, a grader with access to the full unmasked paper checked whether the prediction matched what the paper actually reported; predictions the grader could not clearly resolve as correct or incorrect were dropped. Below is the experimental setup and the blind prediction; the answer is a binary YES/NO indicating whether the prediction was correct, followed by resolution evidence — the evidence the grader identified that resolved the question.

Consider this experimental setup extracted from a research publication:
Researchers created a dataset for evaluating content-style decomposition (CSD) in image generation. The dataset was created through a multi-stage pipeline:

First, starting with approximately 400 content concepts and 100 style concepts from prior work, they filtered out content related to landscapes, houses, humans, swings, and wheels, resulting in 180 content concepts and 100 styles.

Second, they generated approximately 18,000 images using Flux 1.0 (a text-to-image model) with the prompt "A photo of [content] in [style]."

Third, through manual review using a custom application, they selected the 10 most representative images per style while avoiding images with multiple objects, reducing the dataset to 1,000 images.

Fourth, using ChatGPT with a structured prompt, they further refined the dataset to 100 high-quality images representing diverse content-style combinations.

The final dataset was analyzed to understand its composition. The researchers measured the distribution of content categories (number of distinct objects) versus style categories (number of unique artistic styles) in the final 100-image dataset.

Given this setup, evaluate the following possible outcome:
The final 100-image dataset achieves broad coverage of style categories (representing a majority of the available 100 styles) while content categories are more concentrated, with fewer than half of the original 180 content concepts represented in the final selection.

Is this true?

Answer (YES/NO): YES